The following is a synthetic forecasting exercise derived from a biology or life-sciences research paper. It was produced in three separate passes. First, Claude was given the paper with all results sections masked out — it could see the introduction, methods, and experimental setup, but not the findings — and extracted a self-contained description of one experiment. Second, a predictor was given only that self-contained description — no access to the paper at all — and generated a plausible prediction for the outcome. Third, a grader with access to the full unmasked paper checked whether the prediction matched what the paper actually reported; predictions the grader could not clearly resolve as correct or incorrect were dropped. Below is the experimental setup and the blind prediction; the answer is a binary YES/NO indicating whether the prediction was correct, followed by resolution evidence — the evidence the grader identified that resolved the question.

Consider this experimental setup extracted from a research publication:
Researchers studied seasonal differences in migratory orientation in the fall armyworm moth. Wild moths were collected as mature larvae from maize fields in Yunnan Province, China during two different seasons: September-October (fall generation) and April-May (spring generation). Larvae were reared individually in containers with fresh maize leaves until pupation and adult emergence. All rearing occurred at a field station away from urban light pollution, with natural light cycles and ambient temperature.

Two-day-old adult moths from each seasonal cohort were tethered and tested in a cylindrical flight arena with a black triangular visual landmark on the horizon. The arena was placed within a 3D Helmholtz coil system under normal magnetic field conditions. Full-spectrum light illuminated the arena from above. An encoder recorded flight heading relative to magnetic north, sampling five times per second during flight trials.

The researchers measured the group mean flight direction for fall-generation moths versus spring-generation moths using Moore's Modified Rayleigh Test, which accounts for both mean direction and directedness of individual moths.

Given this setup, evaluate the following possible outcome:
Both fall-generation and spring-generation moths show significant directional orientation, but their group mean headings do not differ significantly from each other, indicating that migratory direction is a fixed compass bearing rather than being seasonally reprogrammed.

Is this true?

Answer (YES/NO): NO